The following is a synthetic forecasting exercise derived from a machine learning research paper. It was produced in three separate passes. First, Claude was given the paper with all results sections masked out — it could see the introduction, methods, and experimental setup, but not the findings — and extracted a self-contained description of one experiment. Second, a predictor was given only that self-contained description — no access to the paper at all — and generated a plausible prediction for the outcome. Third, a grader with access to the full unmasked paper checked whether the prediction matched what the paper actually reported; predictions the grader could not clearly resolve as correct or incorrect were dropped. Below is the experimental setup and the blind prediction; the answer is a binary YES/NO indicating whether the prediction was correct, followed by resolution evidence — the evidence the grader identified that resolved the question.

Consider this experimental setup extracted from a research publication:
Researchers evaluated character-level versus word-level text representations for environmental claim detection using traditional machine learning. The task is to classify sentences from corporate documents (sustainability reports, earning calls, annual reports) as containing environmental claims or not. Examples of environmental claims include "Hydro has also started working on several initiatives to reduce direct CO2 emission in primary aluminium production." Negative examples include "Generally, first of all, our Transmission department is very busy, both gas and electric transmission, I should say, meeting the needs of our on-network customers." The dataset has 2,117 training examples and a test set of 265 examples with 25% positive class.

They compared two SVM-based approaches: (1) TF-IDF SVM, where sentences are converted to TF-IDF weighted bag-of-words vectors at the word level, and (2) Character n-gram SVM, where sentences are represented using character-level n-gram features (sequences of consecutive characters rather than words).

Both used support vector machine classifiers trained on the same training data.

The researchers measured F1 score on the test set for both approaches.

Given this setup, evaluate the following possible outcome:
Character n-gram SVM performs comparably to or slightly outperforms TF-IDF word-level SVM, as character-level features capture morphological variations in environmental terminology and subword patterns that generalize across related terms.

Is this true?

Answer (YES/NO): YES